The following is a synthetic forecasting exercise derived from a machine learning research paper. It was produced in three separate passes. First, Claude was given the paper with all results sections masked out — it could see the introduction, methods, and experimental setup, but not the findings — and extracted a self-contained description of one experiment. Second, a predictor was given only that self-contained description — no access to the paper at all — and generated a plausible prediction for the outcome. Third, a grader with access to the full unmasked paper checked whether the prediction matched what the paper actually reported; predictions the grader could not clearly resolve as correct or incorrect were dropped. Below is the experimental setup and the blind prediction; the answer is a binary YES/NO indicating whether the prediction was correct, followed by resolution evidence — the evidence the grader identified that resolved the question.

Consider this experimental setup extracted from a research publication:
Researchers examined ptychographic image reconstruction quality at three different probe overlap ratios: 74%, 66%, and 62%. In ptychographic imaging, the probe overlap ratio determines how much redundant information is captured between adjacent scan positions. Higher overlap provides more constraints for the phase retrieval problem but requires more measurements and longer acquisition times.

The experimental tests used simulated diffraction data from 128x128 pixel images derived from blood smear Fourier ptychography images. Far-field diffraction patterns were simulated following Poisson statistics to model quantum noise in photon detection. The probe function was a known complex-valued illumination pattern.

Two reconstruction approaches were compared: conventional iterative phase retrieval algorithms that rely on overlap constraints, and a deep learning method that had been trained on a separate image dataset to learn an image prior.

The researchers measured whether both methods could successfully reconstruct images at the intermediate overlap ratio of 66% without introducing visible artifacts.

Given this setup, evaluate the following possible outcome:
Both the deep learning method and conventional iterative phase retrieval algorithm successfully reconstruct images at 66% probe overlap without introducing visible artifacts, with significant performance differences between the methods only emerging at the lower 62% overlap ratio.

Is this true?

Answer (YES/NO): YES